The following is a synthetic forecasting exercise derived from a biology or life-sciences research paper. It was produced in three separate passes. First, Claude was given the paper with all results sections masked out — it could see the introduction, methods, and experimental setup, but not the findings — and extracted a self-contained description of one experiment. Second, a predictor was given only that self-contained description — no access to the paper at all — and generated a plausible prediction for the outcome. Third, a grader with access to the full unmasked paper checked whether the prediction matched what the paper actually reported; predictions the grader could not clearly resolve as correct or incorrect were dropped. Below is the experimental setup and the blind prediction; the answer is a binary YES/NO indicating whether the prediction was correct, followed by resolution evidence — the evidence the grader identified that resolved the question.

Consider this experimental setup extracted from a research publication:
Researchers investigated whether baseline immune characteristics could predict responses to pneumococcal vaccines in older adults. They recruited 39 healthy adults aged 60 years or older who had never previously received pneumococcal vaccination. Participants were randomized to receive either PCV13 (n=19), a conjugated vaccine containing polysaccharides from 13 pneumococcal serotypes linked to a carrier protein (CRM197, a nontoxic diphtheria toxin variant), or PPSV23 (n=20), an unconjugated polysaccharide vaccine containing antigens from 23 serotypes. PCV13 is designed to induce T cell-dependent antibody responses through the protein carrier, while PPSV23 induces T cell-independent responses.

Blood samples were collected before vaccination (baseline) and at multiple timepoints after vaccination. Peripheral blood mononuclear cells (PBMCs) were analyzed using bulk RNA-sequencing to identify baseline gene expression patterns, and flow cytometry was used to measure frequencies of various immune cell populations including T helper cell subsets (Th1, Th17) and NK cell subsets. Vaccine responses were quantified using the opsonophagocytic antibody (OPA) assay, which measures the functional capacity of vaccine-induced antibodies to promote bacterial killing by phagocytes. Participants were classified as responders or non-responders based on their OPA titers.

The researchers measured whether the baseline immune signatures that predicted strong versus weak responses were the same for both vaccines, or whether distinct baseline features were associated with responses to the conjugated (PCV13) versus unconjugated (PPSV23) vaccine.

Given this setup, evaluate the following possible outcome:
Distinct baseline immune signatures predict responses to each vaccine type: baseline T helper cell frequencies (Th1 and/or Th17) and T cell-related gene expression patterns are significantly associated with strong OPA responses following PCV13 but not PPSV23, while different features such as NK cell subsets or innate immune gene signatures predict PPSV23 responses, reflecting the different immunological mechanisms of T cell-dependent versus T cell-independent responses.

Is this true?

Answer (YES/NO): NO